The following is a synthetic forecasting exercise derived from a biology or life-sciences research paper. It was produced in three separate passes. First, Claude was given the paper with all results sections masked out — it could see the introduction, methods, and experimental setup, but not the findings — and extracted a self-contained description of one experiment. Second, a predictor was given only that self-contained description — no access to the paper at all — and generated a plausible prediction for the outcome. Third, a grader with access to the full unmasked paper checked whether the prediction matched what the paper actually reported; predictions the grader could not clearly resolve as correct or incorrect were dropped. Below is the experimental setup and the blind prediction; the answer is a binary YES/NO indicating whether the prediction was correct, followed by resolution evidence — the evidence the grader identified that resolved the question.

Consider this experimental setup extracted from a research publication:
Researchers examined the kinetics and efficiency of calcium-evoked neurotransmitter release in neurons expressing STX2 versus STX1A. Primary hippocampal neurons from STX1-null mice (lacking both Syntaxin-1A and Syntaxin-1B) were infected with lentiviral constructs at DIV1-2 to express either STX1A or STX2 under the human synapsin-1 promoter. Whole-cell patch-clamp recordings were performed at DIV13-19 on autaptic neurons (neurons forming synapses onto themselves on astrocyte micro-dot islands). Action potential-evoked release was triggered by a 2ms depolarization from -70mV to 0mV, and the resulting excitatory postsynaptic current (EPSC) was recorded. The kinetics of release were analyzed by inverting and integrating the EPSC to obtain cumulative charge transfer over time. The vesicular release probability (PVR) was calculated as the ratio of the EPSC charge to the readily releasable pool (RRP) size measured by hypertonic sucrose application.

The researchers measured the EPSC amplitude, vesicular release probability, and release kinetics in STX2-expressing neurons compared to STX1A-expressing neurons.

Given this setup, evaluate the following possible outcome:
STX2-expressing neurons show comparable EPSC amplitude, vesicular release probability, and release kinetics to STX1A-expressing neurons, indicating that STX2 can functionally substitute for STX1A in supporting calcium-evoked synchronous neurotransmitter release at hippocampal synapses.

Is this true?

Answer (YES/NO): NO